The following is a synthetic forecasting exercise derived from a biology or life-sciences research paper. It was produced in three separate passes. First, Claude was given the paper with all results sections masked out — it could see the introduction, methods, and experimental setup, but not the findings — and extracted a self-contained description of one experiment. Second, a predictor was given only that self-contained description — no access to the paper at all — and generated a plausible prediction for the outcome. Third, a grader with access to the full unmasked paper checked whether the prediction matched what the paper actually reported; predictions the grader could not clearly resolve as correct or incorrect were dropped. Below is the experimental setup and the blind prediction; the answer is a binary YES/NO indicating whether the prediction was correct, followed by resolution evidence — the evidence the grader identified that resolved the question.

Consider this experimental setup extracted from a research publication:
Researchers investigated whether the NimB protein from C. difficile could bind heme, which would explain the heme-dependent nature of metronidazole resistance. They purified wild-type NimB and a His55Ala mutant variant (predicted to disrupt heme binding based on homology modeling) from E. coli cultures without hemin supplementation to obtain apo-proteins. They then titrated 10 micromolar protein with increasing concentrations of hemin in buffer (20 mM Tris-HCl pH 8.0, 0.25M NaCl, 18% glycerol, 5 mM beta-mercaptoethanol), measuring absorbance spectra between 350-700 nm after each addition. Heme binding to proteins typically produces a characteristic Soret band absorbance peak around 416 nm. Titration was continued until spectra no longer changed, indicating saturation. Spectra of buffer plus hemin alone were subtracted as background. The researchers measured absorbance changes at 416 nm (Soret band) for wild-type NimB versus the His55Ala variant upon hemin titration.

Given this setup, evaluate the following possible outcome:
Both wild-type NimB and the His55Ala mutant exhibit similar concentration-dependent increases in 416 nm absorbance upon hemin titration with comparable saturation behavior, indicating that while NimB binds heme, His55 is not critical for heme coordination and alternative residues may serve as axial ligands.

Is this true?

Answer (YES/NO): NO